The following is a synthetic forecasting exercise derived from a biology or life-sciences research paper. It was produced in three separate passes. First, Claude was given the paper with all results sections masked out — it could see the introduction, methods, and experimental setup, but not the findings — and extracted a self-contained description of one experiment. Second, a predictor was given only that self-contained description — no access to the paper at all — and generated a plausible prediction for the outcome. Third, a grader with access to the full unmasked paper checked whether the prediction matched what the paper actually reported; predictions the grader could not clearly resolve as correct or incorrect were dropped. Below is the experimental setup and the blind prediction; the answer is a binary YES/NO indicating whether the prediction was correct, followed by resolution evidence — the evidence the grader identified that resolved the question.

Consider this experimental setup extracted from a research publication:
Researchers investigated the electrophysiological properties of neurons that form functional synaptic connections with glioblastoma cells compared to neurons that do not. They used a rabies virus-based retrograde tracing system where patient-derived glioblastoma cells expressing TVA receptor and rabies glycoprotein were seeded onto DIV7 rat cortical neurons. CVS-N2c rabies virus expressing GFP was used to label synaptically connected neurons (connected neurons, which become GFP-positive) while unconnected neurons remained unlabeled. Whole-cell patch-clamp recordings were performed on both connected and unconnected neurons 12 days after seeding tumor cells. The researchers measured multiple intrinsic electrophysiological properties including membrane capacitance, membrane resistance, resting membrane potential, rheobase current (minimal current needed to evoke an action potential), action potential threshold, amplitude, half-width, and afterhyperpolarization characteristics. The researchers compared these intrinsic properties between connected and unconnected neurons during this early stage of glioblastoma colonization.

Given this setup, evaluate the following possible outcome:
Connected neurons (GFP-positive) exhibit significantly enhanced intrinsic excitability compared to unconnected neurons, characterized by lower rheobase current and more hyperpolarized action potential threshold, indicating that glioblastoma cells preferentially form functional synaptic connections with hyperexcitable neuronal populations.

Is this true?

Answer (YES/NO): NO